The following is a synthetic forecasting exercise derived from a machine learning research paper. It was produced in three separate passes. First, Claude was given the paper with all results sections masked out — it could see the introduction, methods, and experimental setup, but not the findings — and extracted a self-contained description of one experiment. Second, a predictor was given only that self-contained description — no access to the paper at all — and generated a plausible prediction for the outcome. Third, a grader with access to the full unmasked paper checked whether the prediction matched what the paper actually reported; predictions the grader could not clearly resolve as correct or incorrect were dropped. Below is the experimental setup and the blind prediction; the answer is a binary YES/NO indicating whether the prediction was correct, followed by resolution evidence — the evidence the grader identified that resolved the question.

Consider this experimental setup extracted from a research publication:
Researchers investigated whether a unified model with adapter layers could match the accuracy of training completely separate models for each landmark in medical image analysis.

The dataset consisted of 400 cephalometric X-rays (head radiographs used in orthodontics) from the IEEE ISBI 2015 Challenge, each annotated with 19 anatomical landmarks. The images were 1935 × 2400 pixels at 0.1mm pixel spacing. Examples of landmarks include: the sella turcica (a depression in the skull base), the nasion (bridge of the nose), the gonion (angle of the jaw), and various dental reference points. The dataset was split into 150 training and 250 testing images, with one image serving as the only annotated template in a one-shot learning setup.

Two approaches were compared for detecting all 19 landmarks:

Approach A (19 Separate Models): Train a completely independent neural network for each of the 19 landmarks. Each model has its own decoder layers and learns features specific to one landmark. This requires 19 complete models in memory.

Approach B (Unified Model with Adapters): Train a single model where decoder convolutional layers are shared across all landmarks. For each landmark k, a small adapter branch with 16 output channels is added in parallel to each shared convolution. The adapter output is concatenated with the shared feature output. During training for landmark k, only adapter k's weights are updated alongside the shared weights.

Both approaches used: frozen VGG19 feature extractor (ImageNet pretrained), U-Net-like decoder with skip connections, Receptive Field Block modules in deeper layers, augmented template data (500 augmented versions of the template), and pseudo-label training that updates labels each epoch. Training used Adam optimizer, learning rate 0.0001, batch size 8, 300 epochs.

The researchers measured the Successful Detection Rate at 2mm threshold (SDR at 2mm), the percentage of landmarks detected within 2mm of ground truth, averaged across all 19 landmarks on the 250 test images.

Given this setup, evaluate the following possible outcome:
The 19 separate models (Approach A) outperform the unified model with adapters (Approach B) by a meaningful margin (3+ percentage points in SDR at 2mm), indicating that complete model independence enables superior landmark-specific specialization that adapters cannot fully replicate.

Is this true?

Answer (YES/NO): YES